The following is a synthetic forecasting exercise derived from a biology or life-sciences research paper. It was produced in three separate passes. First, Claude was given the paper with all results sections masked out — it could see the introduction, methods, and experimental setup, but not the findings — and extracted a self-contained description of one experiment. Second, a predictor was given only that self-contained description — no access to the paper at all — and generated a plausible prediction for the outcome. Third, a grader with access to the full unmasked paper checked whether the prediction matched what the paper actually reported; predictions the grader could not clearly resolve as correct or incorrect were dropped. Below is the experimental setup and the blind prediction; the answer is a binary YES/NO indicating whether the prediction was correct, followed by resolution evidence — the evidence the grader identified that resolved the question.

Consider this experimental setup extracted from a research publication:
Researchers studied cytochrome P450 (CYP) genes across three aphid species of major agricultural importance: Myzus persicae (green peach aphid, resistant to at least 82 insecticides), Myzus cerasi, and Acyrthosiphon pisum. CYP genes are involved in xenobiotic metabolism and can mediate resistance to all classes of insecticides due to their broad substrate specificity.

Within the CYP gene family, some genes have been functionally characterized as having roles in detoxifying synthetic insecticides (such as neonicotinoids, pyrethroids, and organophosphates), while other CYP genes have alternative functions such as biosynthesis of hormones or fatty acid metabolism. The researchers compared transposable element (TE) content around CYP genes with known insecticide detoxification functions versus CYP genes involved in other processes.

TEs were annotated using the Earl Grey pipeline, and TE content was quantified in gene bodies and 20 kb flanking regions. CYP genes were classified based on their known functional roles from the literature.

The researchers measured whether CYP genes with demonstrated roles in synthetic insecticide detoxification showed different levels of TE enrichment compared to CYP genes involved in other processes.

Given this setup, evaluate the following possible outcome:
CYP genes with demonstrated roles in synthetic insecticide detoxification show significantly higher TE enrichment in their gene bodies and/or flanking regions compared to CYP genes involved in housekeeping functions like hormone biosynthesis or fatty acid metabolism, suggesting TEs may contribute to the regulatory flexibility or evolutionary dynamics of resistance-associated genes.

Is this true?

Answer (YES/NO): NO